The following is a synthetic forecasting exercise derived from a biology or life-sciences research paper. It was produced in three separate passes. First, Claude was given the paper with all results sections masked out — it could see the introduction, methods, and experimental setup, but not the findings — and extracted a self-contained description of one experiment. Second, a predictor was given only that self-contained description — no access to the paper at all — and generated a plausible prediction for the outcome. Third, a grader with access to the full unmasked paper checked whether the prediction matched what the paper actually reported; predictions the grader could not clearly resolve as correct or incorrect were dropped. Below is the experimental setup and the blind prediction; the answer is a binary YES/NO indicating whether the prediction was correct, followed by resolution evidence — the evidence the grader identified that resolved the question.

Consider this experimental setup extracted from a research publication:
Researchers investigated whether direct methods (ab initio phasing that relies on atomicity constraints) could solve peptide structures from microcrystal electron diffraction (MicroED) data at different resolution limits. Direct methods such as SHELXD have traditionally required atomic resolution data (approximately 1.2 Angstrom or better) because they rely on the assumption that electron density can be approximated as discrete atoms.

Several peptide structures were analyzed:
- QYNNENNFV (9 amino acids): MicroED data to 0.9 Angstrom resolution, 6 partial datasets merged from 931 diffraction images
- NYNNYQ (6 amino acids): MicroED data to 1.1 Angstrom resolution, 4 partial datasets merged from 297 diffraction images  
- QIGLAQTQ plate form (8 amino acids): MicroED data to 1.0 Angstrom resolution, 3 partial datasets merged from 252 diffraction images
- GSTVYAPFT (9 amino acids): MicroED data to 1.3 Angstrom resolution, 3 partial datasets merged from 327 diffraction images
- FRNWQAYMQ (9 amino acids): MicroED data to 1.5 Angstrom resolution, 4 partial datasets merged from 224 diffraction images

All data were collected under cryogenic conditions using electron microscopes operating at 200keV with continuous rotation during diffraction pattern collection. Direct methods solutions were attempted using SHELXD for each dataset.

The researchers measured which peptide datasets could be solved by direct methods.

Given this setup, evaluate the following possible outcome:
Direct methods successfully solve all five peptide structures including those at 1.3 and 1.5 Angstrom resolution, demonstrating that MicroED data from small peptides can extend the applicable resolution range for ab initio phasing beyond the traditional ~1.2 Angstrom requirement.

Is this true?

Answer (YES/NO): NO